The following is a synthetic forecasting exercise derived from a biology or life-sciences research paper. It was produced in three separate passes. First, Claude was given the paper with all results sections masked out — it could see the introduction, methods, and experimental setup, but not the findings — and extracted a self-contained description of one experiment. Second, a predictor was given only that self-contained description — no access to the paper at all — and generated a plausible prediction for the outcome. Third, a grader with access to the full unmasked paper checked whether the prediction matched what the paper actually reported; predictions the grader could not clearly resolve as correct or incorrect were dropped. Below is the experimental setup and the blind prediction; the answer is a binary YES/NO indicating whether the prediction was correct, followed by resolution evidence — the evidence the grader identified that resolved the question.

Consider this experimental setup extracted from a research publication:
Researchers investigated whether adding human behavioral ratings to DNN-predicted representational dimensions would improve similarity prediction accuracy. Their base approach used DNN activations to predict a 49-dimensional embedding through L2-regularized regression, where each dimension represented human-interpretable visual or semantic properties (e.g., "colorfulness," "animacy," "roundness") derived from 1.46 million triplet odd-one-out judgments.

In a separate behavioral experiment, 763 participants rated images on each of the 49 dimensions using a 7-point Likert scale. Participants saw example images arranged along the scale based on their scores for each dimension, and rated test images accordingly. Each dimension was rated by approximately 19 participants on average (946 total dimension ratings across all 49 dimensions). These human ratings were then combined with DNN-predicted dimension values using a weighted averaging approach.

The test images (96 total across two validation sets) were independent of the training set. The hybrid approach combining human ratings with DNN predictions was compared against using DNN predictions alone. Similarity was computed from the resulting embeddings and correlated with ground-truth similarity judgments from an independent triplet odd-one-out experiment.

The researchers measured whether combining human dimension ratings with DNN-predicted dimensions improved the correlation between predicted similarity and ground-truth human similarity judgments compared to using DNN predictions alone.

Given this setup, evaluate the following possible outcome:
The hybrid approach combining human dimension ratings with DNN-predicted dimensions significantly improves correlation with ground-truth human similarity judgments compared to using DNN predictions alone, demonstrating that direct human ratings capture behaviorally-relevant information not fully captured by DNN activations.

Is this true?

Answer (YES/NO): NO